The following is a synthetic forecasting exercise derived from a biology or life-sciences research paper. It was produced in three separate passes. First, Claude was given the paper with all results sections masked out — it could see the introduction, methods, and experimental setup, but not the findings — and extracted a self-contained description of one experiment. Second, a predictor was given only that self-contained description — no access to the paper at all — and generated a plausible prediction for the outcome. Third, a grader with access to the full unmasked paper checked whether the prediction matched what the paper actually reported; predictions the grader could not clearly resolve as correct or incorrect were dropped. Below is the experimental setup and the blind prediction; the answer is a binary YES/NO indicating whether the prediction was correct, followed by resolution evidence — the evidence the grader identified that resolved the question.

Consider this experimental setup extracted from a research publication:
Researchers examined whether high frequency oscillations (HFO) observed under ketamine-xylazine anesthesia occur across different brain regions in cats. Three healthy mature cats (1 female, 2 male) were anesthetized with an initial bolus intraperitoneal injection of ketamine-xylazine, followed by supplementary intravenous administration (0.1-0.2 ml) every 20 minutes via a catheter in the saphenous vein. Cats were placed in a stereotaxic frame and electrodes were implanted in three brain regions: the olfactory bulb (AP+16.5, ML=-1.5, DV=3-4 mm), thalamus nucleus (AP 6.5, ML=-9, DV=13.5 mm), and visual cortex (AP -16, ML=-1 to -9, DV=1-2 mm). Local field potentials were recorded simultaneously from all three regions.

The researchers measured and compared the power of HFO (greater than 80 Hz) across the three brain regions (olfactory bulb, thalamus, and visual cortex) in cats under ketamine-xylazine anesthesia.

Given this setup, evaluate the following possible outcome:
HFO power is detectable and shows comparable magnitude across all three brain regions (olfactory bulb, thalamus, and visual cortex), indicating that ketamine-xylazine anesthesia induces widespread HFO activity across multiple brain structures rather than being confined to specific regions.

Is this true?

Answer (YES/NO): NO